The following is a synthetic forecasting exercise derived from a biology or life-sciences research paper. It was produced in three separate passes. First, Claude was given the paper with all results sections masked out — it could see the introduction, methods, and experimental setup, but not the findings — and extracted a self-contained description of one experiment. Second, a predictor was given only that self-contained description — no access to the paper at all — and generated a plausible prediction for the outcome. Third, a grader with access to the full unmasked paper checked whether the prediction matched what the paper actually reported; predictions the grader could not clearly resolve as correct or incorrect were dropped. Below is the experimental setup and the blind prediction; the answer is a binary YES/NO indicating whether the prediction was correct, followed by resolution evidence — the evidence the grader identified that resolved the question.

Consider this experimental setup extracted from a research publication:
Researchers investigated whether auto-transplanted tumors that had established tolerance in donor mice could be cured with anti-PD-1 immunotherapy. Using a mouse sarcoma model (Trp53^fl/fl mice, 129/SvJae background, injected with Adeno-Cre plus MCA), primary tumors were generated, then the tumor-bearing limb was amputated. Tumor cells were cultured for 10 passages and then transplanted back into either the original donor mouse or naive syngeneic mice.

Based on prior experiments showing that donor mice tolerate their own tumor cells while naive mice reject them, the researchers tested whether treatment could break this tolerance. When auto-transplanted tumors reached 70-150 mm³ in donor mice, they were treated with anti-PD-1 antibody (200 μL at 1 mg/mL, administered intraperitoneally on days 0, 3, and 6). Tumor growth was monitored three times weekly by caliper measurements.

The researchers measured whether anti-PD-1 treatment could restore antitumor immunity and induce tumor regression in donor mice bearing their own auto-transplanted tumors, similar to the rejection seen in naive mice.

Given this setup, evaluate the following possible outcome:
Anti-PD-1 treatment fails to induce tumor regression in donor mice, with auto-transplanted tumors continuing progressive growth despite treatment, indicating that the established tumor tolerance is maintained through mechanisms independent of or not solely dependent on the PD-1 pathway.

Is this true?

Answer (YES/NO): YES